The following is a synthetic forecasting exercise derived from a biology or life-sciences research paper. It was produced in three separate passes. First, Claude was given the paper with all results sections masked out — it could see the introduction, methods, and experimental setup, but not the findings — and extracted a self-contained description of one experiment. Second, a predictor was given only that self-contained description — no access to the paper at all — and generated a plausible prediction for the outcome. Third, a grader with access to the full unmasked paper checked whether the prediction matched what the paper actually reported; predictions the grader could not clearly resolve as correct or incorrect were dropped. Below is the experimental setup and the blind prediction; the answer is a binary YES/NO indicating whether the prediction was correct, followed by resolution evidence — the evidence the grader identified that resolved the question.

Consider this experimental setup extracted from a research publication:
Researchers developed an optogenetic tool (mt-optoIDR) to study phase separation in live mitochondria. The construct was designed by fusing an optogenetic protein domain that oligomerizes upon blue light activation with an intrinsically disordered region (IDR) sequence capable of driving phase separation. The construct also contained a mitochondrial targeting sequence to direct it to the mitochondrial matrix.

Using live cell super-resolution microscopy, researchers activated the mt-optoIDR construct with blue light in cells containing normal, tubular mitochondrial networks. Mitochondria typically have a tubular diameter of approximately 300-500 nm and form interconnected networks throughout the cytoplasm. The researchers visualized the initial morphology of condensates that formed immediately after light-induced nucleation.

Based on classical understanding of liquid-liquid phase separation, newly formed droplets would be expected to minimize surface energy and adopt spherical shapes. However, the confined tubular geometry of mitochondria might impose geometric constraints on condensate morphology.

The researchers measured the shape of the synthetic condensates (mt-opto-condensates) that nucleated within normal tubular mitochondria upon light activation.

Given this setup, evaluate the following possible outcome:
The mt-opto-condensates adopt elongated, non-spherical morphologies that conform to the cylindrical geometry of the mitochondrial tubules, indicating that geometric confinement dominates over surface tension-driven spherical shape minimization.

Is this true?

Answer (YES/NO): YES